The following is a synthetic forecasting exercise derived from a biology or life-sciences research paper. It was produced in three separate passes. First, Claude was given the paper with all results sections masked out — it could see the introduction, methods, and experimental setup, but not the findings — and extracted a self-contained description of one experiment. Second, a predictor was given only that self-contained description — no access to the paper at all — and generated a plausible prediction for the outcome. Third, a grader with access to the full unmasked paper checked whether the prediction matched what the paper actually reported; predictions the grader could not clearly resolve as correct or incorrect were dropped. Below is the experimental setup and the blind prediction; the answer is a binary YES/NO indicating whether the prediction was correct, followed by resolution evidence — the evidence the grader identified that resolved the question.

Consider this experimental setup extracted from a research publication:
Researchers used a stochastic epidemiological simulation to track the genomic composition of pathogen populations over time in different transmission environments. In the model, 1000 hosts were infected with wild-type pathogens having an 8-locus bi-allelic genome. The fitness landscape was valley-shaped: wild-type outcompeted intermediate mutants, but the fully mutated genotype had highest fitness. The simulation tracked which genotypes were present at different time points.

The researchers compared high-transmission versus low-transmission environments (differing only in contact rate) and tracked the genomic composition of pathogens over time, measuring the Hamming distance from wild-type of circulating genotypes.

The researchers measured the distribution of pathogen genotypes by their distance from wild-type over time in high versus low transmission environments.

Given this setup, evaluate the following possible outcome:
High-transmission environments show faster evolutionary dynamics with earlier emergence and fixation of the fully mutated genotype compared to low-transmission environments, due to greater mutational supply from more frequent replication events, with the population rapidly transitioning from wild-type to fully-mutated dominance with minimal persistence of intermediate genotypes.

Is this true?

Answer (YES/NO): NO